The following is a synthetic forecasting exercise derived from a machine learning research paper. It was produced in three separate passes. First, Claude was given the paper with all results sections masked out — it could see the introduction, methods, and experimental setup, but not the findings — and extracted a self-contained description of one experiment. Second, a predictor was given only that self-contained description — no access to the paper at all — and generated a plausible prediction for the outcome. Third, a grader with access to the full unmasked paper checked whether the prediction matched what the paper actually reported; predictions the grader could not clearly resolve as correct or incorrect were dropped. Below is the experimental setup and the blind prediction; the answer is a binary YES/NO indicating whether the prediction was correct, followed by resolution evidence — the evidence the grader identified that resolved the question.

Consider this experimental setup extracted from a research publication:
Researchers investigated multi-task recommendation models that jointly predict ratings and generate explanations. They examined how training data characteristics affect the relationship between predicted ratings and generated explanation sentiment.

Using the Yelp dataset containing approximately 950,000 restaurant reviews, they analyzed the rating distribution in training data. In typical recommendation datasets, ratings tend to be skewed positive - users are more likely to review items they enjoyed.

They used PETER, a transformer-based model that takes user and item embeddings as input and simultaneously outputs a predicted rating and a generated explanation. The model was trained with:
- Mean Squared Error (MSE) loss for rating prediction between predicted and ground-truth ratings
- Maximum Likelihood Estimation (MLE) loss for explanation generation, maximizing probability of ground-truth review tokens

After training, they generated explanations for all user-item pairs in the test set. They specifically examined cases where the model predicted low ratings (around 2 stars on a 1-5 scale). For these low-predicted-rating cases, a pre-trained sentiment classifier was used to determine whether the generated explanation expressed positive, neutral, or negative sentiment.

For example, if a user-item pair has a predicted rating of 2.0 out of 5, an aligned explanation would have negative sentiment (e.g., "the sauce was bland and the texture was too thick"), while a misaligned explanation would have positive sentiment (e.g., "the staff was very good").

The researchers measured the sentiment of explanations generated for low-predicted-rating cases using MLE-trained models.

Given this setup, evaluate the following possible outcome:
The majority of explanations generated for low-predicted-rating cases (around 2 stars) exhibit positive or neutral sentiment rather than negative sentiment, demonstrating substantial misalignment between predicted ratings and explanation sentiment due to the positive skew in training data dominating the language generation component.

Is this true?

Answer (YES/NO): YES